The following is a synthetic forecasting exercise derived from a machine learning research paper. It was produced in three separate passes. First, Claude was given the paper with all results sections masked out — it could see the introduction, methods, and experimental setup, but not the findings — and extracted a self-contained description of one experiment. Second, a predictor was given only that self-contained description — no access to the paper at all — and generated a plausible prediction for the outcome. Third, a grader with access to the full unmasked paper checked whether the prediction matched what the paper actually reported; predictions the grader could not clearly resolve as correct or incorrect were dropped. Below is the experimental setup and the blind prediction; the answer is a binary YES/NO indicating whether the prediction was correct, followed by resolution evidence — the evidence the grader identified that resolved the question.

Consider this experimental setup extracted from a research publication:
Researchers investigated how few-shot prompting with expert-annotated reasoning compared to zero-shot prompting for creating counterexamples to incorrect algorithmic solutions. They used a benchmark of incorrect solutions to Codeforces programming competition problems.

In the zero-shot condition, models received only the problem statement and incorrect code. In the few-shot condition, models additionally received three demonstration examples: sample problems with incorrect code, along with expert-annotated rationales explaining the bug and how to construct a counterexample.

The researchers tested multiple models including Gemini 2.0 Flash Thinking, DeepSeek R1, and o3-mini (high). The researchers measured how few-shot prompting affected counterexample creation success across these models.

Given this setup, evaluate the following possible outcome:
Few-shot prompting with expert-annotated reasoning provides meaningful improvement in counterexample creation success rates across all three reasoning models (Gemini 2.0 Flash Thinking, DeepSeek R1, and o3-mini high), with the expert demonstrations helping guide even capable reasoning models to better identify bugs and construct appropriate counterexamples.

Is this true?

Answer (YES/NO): NO